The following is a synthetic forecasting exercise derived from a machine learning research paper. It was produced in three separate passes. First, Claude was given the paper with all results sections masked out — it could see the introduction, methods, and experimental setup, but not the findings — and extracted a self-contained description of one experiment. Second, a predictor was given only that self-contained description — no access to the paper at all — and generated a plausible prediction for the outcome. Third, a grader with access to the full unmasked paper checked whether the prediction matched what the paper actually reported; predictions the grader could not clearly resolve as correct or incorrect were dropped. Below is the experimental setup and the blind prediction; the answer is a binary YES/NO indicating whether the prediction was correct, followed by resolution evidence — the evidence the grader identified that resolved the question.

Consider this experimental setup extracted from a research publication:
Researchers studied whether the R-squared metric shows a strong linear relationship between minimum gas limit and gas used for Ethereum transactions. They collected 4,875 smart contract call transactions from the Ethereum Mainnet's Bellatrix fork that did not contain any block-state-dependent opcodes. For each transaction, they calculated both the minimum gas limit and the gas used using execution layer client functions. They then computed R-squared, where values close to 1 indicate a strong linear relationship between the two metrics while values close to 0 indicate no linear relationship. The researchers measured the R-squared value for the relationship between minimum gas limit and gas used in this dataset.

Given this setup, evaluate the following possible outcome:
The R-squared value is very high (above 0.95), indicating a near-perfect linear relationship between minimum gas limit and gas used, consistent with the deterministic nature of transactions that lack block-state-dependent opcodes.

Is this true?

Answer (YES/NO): YES